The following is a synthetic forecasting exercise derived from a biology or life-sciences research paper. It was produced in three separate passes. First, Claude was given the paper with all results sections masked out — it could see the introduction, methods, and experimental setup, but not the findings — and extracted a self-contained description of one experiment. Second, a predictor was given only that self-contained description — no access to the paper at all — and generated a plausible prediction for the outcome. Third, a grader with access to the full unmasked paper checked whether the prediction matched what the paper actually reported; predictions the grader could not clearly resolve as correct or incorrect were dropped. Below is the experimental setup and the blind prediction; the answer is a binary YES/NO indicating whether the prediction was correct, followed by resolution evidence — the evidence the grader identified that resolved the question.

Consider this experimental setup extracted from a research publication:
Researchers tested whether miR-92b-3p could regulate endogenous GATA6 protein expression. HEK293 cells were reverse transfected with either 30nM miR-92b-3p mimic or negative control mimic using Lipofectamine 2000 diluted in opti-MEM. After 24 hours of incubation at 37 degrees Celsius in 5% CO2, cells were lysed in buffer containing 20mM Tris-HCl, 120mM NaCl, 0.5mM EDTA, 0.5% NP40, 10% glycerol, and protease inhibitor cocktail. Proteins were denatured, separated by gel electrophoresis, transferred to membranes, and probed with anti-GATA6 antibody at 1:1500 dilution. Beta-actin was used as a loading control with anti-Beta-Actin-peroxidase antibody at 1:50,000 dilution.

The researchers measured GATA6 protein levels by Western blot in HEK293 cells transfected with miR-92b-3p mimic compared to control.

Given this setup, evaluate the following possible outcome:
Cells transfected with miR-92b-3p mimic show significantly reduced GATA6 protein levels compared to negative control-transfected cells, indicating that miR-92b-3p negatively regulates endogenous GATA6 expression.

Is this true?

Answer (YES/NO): YES